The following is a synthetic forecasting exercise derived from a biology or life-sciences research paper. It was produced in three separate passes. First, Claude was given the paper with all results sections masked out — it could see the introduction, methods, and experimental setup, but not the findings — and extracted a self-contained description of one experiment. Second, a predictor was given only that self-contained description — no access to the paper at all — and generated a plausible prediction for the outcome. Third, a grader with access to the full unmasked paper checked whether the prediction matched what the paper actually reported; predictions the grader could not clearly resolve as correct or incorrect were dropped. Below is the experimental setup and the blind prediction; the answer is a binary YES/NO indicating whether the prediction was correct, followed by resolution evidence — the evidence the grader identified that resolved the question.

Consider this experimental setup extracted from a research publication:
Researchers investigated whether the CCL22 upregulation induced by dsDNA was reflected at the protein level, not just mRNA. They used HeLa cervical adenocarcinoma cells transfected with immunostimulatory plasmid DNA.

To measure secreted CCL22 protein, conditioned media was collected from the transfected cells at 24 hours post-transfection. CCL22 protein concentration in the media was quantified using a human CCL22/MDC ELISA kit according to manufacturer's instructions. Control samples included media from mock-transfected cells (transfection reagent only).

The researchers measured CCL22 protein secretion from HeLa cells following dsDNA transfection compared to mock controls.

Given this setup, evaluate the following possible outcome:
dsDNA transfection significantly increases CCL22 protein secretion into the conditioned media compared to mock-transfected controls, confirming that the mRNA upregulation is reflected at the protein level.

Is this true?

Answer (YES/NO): YES